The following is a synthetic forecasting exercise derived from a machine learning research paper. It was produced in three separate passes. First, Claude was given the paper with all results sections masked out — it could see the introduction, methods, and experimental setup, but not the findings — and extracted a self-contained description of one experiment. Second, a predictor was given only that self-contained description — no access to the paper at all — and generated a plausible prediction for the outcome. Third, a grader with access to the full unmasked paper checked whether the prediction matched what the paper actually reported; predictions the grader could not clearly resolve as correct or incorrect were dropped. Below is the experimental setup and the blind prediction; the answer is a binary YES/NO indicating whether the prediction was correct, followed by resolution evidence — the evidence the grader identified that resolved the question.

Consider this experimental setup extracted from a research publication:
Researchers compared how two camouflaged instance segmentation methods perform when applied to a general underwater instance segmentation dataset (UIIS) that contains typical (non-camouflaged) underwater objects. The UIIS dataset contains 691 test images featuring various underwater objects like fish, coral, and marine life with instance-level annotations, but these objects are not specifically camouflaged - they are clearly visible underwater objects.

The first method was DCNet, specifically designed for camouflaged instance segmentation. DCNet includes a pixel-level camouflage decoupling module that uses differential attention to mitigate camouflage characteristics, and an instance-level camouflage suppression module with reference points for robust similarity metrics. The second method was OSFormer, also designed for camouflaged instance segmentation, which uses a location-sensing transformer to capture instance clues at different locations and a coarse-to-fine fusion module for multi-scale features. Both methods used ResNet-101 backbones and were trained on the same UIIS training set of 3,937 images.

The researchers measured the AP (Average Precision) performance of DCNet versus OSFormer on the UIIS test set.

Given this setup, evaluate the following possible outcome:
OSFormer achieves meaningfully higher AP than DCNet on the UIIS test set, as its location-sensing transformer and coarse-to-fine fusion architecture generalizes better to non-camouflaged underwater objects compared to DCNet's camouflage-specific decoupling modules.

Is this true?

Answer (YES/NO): YES